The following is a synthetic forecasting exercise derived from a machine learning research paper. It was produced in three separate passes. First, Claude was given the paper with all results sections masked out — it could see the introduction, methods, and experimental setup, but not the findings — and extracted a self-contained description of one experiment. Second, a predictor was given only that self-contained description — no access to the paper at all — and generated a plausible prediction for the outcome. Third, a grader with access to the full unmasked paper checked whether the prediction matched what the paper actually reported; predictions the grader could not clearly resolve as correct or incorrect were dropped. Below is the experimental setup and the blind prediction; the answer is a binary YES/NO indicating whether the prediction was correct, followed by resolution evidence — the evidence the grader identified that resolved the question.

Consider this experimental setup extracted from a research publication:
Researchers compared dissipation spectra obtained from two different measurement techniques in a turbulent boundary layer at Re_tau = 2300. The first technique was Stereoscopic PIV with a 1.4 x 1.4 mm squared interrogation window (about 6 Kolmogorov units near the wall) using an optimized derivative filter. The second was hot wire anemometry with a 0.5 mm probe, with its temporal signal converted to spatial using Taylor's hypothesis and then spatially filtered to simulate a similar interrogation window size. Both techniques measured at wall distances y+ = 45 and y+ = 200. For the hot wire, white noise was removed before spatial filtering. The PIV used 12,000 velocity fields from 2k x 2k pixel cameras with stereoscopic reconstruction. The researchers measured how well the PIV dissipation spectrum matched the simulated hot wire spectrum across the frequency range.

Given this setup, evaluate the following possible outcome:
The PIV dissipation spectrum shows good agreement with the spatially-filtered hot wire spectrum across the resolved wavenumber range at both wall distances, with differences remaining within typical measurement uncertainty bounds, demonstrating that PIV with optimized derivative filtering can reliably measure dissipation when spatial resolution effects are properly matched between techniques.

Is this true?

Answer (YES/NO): NO